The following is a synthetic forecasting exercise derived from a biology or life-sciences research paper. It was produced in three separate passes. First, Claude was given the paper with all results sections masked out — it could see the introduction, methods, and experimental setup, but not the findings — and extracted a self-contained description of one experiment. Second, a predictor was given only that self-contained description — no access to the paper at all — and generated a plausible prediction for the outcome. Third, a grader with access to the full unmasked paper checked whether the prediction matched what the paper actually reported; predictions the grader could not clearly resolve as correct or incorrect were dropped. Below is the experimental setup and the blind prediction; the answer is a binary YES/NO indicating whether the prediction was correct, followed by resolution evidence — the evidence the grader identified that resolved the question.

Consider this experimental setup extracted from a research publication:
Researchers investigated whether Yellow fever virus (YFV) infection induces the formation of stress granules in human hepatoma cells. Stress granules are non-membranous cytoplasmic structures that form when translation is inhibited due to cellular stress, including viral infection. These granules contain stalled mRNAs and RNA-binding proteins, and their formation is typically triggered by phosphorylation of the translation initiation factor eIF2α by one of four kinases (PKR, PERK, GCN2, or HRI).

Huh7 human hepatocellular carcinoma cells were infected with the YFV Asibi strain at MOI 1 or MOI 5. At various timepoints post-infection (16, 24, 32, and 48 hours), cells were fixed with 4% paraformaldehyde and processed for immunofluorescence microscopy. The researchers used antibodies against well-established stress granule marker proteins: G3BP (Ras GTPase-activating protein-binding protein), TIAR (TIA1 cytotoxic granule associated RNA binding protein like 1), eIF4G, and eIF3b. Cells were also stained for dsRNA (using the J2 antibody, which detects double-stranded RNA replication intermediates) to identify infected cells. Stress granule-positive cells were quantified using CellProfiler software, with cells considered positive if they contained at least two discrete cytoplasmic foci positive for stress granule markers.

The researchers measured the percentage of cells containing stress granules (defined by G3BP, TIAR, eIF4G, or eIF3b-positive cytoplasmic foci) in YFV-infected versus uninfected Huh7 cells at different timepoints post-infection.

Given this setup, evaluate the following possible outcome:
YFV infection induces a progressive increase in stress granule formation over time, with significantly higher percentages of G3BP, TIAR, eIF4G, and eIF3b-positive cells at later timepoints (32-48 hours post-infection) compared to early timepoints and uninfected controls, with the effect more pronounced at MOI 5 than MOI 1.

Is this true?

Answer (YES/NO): NO